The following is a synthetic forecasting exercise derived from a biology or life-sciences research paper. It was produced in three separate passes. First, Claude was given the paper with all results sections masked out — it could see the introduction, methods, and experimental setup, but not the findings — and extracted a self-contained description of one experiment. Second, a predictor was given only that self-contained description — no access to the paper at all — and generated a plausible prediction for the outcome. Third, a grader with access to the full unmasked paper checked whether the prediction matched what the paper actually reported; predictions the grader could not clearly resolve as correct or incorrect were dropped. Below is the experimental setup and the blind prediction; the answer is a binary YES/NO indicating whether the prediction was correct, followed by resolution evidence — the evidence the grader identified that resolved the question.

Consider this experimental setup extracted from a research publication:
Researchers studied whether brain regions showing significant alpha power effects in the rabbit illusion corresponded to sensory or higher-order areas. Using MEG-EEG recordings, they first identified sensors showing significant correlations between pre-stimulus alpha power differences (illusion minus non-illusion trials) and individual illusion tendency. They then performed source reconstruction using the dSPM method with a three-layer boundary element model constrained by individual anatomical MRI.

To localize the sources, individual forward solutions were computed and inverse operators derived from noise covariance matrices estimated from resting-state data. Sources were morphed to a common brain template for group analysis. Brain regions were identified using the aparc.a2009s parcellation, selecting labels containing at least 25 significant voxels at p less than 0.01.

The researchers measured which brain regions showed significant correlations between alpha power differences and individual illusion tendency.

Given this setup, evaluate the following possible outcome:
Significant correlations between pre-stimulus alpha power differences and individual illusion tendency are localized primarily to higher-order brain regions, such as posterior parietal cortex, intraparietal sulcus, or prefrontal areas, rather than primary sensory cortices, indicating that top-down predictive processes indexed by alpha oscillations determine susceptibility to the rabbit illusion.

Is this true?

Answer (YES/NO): NO